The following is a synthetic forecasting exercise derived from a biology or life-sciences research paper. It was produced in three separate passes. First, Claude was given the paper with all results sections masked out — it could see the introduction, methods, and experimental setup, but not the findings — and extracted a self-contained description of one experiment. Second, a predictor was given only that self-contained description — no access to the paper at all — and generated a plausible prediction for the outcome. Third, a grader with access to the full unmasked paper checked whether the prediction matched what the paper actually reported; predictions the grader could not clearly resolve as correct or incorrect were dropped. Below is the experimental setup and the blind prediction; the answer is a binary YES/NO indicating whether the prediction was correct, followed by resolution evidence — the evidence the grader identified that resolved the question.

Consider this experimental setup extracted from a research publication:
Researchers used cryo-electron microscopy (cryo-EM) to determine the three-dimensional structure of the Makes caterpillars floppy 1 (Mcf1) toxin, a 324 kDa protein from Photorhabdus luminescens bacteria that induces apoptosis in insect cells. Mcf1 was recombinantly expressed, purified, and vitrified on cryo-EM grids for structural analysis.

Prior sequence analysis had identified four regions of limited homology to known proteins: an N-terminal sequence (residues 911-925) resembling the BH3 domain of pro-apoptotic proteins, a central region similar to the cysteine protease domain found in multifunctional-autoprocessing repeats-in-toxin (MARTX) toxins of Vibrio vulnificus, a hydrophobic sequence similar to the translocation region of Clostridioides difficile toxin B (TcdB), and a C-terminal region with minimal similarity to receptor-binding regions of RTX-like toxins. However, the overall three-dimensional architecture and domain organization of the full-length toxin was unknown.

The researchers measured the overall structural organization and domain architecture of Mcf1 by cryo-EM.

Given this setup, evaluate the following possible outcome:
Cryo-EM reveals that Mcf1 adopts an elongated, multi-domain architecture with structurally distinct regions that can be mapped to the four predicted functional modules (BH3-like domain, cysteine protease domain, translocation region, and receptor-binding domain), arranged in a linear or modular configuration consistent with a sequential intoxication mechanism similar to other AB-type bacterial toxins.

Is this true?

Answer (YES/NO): NO